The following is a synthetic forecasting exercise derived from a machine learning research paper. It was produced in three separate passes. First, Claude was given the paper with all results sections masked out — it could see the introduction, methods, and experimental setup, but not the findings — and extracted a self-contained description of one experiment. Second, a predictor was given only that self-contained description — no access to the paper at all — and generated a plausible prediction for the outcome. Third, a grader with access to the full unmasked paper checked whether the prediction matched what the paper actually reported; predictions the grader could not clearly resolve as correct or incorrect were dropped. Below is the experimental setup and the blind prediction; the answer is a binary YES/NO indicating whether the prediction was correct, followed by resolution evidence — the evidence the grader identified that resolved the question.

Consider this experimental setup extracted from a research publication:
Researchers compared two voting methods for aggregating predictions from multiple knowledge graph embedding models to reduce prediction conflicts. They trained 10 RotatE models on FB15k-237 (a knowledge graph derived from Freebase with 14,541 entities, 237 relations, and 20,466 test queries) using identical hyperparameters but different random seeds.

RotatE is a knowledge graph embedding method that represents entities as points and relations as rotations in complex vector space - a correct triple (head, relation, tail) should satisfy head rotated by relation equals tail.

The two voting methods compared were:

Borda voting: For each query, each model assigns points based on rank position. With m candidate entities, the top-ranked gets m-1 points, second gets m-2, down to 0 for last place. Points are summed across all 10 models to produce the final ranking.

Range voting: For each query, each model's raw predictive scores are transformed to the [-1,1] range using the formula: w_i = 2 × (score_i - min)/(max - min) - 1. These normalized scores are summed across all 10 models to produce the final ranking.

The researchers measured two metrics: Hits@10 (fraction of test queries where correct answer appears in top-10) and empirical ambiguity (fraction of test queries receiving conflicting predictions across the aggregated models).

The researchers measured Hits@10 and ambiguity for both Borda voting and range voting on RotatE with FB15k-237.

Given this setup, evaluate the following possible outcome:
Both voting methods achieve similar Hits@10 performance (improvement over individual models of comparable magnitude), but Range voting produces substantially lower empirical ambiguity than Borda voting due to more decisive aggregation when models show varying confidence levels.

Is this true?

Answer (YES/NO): NO